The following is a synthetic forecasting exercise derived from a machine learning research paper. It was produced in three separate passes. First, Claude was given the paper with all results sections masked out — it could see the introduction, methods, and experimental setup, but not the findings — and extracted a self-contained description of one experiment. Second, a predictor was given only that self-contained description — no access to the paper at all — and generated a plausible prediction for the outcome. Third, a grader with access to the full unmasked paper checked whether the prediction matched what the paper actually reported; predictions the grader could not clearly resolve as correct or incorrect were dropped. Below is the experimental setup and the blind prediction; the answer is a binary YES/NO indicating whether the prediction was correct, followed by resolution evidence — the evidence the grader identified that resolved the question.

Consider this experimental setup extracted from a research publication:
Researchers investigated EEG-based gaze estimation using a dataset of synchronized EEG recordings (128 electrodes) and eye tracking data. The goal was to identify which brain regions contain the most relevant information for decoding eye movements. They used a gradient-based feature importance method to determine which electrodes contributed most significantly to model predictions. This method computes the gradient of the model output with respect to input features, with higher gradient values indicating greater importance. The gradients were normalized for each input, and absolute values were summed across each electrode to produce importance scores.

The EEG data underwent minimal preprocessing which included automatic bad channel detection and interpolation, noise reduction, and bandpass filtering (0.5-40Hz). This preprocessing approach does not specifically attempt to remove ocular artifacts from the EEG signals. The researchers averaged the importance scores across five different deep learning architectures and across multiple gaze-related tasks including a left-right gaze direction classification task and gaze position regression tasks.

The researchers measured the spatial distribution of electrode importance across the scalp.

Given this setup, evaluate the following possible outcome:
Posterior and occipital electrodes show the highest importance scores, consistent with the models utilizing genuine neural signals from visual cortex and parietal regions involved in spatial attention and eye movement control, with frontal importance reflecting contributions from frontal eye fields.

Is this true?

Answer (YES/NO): NO